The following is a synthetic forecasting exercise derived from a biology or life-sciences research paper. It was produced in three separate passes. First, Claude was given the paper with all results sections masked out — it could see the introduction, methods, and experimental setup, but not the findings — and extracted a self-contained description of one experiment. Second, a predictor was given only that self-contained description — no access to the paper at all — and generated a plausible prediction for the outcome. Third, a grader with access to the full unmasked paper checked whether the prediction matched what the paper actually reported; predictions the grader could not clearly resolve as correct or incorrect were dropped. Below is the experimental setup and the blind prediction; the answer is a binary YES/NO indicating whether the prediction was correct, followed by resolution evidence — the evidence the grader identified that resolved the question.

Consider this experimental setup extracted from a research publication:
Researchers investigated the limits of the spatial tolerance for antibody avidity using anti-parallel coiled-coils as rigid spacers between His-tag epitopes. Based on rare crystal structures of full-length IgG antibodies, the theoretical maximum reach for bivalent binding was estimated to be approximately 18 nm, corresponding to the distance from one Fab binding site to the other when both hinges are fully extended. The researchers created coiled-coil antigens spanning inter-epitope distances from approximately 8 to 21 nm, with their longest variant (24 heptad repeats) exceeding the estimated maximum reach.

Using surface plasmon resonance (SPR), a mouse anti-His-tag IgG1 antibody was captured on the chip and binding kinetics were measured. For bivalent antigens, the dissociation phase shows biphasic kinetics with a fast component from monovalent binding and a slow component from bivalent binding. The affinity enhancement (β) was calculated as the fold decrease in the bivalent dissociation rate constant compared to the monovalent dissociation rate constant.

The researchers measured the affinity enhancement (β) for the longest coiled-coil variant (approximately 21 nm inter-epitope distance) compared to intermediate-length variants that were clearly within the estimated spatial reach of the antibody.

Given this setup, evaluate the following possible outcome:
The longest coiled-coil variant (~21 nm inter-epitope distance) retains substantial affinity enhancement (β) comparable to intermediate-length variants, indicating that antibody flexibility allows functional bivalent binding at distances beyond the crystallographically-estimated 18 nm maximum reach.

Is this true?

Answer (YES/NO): YES